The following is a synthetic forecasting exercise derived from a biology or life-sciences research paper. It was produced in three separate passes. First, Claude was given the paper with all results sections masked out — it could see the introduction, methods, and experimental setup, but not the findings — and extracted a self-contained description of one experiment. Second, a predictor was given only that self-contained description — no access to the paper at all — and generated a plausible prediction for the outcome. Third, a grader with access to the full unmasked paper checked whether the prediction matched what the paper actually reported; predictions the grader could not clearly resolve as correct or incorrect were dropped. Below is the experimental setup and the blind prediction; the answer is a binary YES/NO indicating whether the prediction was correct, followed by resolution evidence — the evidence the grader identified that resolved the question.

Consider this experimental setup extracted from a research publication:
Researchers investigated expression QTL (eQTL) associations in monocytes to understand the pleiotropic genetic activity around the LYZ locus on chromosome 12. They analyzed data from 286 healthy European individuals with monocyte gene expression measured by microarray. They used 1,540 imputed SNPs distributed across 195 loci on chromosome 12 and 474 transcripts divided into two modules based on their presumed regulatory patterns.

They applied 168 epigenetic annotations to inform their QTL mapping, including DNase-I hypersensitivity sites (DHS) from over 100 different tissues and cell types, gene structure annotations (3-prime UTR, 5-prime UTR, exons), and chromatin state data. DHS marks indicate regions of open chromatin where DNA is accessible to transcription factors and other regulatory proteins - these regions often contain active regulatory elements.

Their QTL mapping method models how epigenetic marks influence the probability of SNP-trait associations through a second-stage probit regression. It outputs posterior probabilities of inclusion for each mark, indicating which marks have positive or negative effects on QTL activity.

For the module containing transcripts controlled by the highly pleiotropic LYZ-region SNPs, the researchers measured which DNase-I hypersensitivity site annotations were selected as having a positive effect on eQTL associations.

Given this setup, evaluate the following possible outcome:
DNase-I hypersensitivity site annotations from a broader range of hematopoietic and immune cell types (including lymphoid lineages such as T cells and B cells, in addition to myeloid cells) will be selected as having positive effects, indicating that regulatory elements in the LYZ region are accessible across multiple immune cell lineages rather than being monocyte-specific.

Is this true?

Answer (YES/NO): NO